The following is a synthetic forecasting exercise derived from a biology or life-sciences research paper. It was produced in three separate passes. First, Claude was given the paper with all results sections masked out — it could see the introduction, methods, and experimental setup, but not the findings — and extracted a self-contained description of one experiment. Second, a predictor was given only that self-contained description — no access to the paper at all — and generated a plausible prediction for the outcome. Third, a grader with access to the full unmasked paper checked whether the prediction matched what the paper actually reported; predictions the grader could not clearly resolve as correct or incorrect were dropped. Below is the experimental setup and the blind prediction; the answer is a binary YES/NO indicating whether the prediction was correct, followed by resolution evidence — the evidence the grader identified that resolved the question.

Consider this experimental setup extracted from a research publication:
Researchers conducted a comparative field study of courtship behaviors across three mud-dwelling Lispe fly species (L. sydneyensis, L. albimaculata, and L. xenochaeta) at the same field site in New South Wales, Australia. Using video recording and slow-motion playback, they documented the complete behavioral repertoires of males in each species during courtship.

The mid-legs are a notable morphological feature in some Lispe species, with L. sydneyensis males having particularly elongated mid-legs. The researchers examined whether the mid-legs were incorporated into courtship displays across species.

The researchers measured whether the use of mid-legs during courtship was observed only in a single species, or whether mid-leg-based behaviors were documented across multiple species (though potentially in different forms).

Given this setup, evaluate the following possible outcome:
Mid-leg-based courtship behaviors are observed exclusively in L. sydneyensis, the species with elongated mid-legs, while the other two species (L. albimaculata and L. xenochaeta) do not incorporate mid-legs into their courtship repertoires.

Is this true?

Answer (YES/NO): NO